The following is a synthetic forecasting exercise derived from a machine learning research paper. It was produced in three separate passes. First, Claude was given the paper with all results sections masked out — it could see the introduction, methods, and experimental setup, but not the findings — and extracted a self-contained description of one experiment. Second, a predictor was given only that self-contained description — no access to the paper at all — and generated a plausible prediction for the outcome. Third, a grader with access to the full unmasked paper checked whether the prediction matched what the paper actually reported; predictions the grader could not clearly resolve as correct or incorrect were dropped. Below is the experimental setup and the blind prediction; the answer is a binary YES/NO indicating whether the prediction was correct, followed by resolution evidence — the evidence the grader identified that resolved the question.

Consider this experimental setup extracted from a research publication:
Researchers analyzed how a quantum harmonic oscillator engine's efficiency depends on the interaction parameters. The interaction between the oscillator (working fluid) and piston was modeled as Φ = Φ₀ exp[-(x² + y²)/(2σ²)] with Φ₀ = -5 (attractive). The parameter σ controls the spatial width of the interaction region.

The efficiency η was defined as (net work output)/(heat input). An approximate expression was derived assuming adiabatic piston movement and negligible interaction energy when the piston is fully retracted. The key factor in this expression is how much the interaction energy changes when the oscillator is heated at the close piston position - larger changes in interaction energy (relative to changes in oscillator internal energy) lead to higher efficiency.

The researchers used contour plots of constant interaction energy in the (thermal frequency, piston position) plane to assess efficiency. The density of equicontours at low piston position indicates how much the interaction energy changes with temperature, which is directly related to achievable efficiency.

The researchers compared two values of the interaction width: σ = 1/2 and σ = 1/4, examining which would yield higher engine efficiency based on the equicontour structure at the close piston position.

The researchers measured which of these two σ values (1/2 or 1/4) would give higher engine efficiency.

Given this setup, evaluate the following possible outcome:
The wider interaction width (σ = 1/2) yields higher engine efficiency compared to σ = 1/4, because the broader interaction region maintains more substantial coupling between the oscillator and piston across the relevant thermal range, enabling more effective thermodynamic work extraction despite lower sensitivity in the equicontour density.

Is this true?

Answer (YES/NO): NO